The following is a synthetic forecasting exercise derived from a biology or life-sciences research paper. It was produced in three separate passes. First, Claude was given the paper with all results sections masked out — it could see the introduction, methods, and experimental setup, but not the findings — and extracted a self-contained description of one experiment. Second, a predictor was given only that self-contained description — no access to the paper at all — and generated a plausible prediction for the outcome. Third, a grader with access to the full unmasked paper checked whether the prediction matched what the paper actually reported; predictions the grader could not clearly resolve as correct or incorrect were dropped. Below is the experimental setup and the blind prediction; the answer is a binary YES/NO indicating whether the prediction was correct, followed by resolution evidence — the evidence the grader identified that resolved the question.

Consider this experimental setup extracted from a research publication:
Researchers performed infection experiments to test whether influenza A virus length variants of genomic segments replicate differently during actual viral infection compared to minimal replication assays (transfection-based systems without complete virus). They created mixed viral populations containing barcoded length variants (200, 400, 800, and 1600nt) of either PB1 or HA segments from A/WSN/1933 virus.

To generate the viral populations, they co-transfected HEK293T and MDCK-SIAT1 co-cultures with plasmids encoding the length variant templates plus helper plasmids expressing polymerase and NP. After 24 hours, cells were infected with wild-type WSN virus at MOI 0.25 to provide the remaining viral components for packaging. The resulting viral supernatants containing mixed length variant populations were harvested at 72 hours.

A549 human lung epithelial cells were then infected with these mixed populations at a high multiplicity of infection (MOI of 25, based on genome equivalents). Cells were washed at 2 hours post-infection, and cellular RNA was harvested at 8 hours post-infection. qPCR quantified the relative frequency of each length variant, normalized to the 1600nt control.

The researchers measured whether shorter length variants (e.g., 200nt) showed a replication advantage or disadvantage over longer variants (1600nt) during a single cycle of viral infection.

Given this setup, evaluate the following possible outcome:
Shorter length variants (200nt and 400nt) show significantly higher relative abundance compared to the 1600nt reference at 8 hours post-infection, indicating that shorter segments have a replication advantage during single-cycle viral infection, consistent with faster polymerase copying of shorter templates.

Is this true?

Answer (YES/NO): NO